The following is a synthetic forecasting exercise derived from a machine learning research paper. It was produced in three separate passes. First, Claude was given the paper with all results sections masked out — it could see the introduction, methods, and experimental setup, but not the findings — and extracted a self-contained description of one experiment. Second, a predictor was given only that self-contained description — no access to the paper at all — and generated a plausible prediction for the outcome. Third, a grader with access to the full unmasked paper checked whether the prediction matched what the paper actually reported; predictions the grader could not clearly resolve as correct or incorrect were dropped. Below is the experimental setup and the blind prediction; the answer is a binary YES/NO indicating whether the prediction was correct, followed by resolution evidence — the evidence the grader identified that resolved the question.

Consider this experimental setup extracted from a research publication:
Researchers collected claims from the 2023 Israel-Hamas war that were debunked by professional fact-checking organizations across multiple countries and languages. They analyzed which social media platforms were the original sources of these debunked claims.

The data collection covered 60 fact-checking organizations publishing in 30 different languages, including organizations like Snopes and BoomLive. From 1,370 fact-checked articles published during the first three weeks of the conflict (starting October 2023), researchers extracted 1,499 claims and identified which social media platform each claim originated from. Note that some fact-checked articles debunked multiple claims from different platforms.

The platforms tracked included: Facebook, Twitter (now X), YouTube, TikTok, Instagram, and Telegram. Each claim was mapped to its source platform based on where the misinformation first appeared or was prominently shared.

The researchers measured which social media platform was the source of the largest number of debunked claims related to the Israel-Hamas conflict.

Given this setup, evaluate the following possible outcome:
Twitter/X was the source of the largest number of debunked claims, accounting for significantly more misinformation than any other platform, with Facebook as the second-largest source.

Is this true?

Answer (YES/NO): NO